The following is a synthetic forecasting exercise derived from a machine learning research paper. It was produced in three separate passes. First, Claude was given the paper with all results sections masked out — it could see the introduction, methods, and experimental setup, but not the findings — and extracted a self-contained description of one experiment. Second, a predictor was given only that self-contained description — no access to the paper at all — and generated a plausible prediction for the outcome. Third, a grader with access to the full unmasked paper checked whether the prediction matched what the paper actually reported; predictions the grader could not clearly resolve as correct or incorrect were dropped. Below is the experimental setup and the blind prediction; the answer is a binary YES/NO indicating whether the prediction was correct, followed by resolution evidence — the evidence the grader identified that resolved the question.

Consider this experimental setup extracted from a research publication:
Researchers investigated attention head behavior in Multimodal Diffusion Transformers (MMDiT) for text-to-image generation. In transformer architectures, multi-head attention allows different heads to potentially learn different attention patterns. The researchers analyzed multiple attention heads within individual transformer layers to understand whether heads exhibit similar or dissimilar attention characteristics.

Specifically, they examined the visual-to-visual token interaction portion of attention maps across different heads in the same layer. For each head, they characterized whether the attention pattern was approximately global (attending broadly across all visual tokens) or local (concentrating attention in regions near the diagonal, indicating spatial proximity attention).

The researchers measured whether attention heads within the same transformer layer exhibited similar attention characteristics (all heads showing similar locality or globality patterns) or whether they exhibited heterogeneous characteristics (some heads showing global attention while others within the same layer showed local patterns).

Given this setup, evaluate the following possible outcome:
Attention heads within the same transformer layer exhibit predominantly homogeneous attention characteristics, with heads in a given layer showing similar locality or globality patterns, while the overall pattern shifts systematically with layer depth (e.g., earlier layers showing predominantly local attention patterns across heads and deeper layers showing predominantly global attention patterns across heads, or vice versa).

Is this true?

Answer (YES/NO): NO